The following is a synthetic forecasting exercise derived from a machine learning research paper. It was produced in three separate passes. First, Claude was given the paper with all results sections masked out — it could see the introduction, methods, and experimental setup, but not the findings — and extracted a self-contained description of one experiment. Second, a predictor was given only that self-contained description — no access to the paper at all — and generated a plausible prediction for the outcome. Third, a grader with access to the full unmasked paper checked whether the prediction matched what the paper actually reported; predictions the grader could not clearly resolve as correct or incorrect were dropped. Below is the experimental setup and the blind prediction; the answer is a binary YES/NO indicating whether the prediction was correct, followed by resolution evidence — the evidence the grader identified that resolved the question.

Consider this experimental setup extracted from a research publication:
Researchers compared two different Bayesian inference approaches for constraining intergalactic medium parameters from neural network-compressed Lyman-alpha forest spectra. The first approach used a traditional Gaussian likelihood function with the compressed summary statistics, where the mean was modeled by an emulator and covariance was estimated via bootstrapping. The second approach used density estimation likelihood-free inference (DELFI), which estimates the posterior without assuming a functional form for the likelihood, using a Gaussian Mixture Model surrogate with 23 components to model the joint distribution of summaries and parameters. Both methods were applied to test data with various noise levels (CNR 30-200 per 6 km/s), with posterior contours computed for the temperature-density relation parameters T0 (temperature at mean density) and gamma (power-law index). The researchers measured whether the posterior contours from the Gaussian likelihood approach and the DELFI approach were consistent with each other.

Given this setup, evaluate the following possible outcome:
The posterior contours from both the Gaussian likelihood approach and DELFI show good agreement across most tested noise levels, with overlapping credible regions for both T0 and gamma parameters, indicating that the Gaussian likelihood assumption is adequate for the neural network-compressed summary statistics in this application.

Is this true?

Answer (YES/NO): YES